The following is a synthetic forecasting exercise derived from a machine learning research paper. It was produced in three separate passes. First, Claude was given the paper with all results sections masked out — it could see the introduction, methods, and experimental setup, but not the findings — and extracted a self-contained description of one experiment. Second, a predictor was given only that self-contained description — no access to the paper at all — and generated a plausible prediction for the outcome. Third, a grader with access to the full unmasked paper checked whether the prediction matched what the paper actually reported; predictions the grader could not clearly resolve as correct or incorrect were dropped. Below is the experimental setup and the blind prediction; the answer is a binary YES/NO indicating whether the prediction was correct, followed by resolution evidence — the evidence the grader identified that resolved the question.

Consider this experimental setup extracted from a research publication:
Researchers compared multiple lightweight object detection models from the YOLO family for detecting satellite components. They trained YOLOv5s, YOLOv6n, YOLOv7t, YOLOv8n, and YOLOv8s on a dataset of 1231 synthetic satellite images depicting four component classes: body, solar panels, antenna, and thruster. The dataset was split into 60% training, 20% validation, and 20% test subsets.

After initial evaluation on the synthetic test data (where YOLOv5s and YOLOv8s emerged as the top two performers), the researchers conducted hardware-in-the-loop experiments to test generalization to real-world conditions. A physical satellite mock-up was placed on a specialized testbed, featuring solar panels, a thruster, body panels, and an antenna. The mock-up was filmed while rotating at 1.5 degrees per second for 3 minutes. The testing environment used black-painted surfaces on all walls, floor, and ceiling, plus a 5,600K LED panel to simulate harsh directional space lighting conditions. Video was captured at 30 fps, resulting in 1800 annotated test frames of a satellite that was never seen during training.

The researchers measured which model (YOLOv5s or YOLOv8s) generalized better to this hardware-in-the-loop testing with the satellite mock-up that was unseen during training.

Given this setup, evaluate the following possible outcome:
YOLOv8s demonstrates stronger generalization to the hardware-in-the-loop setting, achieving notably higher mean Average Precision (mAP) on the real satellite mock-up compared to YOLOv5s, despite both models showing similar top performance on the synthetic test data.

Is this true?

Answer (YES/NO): NO